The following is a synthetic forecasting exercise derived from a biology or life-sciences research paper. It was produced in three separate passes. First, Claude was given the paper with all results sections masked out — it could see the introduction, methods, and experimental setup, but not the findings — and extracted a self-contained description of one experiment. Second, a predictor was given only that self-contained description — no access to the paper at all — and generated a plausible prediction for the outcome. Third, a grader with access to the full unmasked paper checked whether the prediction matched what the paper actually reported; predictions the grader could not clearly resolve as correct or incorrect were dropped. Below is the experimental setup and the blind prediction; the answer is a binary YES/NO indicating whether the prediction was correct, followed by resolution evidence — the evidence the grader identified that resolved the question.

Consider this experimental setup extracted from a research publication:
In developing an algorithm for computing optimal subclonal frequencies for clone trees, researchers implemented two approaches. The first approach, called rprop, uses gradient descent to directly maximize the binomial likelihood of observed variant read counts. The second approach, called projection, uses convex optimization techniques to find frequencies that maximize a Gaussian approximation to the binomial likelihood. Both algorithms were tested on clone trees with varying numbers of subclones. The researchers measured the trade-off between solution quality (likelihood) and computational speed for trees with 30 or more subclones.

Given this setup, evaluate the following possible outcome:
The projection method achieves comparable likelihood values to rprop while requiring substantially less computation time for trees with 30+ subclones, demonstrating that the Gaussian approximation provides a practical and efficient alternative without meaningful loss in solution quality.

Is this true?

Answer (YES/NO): NO